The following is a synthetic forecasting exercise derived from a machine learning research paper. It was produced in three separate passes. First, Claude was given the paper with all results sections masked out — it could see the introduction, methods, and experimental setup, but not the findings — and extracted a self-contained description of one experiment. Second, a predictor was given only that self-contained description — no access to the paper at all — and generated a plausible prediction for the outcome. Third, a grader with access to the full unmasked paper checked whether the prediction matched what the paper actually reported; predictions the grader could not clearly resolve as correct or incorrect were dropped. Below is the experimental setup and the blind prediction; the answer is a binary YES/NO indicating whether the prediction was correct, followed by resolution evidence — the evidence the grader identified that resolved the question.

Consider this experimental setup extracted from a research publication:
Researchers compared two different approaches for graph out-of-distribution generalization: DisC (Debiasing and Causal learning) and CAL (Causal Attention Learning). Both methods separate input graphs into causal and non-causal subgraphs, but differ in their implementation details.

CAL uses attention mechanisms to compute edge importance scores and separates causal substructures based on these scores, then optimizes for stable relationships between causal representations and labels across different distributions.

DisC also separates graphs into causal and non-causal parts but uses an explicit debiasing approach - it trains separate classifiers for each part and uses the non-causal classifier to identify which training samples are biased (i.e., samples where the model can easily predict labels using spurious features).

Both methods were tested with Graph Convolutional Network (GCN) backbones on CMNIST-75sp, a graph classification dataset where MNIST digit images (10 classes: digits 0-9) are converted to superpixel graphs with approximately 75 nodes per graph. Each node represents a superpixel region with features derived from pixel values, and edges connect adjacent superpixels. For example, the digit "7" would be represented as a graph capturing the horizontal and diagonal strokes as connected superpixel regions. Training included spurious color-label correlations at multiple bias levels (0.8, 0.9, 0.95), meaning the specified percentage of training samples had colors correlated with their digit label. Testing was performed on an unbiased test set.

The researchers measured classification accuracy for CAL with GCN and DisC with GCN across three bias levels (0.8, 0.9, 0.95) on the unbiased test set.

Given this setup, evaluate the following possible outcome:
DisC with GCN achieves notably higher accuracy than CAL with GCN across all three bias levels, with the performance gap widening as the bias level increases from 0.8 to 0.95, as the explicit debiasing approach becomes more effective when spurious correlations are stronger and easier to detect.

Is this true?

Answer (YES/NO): YES